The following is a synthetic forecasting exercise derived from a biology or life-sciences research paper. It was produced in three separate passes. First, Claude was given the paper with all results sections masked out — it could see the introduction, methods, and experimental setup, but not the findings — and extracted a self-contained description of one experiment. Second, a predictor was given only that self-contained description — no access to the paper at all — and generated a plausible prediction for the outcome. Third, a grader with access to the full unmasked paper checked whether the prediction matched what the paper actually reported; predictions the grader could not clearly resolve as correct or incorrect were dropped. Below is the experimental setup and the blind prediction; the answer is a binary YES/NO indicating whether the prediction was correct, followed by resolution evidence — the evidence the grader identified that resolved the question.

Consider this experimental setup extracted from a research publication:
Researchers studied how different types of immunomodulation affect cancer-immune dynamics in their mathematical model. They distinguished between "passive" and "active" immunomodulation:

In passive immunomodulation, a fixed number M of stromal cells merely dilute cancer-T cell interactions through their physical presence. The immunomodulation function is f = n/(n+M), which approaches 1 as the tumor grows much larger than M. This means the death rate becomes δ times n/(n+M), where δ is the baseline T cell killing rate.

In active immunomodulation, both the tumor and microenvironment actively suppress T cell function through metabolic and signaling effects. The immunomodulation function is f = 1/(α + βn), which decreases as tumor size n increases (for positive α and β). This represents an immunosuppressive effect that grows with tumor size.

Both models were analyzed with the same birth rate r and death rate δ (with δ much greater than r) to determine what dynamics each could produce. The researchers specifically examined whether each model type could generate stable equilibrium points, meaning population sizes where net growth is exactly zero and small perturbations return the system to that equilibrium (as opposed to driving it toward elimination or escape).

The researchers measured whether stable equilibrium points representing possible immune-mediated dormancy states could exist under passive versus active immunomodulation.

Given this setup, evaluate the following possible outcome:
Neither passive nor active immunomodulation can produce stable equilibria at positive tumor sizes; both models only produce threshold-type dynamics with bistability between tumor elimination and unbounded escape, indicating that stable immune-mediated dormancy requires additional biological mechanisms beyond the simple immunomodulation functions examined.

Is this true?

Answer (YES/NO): NO